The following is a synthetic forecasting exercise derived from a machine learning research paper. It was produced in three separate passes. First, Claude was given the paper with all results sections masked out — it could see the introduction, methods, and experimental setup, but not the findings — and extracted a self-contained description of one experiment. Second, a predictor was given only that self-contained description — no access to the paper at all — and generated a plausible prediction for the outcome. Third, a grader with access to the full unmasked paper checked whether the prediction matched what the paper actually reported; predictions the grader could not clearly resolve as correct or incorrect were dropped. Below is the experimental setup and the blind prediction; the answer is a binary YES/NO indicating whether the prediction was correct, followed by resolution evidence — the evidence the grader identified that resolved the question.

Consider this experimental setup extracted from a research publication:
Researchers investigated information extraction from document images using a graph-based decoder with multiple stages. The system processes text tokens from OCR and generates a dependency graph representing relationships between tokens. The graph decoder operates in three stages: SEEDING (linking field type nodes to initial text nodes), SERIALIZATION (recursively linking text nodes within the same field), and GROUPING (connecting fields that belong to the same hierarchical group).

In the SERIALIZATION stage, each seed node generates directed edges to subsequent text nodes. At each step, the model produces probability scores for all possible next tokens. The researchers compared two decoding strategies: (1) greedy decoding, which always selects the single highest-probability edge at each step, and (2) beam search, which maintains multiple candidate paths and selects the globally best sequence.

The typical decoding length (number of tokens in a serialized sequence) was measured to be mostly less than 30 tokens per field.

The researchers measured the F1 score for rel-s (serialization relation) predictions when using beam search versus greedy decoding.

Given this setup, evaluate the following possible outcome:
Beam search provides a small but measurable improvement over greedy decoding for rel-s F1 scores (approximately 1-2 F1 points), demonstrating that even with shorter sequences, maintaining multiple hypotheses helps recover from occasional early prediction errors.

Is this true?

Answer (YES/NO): NO